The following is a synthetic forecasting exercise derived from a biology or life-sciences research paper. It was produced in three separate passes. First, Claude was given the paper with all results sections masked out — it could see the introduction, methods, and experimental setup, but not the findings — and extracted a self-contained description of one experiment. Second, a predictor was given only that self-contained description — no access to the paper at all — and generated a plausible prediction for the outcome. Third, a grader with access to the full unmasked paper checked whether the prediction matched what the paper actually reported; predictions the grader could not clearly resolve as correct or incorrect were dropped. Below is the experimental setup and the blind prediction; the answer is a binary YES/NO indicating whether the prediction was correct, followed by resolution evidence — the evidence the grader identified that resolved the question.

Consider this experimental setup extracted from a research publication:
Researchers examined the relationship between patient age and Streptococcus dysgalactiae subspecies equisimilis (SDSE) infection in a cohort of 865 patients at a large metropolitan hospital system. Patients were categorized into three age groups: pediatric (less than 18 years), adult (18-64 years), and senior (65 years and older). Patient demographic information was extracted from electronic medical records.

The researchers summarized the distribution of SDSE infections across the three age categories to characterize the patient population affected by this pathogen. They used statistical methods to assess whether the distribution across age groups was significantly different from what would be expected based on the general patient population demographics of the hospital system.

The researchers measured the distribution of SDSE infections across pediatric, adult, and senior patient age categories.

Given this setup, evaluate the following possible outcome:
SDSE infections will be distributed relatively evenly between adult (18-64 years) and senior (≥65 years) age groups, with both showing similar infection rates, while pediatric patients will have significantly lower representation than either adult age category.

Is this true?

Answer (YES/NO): NO